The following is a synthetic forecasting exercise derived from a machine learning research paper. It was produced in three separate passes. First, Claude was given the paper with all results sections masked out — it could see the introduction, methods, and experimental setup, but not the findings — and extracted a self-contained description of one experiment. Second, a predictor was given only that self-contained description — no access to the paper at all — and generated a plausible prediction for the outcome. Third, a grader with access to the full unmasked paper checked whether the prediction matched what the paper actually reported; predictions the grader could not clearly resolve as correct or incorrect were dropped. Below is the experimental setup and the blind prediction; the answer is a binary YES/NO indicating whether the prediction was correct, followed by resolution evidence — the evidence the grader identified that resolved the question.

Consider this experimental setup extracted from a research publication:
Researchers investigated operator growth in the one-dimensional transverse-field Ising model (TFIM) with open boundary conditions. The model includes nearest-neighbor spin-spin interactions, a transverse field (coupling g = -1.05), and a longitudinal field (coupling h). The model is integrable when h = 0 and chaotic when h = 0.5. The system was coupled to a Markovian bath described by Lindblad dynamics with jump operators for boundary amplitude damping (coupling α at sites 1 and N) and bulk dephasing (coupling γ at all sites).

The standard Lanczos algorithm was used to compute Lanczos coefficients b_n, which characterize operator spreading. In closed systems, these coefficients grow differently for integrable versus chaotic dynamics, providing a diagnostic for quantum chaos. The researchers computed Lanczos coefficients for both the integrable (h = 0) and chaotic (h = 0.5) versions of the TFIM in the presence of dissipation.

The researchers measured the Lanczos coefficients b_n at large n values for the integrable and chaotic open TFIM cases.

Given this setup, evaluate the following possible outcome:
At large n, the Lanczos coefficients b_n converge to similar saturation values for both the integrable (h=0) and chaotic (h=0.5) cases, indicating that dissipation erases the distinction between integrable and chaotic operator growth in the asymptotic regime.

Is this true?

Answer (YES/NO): NO